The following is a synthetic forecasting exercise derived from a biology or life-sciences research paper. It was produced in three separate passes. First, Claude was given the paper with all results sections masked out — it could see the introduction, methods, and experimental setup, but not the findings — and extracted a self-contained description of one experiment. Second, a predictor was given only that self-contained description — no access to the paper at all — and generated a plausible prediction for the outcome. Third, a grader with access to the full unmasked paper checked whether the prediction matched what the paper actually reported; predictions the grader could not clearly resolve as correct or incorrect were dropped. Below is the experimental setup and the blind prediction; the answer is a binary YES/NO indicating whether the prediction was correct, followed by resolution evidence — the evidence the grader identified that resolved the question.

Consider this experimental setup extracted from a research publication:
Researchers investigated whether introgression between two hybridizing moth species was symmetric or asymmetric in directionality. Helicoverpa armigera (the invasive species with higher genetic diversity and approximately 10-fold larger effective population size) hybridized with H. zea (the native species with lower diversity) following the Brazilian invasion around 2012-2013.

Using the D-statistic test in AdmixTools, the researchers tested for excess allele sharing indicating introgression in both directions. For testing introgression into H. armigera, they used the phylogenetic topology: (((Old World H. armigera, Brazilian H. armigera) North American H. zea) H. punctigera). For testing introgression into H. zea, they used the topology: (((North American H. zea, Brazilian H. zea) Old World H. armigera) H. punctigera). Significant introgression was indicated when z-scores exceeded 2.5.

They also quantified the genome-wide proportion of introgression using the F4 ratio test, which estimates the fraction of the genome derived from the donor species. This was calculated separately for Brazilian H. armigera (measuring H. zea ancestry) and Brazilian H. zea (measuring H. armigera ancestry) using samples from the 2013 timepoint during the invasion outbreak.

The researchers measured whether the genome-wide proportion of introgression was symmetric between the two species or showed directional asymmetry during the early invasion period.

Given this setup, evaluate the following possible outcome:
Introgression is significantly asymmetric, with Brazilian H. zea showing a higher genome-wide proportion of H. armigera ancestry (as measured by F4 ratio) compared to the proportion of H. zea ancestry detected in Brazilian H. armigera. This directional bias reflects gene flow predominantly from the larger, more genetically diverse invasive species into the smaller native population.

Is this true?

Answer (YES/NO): NO